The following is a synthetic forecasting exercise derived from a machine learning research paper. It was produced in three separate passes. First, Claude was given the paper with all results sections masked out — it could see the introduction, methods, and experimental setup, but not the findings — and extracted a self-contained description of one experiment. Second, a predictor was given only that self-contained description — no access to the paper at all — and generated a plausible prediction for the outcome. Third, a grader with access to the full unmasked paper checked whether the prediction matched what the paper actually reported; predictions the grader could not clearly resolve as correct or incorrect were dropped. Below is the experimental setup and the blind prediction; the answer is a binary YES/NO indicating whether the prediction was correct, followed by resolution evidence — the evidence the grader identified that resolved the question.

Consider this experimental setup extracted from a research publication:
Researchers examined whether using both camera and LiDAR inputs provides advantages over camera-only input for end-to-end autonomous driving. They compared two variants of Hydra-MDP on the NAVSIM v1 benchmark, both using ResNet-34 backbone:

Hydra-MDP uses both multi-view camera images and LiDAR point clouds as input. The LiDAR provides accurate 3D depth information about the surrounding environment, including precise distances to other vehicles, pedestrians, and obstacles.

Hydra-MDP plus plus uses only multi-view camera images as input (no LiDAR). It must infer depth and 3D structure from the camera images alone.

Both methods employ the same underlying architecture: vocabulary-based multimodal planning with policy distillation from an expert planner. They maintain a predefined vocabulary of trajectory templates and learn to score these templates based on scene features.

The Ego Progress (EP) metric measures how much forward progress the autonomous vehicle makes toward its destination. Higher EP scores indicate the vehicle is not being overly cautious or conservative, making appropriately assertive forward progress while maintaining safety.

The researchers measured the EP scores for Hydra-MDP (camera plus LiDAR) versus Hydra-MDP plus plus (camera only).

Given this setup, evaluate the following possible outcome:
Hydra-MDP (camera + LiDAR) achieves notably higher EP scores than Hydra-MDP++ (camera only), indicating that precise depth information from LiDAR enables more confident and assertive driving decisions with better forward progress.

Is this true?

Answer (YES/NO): NO